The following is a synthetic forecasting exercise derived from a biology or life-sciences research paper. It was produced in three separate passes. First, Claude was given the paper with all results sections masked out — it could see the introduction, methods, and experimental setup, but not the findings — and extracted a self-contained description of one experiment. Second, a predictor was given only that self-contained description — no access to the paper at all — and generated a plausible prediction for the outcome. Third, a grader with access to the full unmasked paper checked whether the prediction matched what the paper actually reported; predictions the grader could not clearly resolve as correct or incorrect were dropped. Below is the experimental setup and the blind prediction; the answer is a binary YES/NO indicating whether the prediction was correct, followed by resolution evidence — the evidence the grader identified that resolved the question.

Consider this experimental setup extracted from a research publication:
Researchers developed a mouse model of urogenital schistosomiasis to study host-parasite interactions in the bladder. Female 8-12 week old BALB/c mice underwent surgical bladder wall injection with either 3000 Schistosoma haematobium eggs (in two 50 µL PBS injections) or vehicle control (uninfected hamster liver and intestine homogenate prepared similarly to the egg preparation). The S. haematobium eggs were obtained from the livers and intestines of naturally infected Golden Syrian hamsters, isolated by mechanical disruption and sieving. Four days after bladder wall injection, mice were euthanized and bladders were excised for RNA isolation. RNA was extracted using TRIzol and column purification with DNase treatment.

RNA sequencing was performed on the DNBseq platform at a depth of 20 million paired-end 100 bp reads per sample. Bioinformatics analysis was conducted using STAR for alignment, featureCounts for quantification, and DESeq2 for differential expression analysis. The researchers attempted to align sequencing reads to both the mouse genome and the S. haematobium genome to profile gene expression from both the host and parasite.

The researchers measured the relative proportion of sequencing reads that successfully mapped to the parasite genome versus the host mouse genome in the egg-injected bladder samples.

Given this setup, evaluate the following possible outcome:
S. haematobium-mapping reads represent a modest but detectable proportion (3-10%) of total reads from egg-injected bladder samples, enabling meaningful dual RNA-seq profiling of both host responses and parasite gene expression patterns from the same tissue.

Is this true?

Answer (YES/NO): NO